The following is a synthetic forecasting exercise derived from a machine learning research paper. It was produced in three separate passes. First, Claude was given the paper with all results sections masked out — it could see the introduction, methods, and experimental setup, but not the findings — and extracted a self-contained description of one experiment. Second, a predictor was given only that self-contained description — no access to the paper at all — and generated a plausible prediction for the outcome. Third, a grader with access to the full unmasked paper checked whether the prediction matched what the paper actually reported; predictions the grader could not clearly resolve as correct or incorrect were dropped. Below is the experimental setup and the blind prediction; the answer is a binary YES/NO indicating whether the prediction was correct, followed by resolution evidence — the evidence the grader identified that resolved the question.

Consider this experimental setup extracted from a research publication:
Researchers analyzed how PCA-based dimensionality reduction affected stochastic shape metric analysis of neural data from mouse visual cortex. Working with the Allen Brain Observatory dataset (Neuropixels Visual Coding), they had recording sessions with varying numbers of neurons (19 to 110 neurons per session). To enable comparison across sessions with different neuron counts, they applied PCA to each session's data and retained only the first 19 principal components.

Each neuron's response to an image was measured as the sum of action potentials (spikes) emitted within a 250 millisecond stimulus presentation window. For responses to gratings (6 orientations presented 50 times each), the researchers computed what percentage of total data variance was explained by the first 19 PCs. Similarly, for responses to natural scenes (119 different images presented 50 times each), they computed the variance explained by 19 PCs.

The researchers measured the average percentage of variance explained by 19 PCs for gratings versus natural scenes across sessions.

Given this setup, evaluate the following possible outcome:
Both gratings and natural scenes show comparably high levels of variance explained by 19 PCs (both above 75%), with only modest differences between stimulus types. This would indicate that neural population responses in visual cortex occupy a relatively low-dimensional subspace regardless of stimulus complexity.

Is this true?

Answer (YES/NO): YES